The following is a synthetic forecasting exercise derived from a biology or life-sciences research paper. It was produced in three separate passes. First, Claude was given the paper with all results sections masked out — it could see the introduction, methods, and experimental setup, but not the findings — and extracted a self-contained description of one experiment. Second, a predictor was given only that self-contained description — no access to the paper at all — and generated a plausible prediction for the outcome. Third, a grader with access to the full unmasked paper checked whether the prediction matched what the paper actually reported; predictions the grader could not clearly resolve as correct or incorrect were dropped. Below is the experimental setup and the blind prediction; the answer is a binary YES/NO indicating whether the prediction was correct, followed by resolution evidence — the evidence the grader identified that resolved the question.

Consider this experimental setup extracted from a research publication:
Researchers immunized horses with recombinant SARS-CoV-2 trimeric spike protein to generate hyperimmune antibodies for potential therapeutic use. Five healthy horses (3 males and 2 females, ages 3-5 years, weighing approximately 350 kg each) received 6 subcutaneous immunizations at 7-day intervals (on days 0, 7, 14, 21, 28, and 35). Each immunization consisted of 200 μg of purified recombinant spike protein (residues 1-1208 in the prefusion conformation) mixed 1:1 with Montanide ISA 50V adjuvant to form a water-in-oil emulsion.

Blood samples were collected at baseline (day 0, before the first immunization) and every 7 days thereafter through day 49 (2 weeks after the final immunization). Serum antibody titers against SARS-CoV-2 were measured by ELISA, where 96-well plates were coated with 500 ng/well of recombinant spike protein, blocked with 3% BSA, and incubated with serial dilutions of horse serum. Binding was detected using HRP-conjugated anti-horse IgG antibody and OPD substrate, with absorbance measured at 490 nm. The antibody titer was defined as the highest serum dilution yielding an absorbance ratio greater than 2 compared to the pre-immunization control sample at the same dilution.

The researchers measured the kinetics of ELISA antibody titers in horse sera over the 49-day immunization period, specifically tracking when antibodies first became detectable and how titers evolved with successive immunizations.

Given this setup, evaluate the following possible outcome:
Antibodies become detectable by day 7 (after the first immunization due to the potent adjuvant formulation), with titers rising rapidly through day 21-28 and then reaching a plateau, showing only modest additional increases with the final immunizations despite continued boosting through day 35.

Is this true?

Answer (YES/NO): NO